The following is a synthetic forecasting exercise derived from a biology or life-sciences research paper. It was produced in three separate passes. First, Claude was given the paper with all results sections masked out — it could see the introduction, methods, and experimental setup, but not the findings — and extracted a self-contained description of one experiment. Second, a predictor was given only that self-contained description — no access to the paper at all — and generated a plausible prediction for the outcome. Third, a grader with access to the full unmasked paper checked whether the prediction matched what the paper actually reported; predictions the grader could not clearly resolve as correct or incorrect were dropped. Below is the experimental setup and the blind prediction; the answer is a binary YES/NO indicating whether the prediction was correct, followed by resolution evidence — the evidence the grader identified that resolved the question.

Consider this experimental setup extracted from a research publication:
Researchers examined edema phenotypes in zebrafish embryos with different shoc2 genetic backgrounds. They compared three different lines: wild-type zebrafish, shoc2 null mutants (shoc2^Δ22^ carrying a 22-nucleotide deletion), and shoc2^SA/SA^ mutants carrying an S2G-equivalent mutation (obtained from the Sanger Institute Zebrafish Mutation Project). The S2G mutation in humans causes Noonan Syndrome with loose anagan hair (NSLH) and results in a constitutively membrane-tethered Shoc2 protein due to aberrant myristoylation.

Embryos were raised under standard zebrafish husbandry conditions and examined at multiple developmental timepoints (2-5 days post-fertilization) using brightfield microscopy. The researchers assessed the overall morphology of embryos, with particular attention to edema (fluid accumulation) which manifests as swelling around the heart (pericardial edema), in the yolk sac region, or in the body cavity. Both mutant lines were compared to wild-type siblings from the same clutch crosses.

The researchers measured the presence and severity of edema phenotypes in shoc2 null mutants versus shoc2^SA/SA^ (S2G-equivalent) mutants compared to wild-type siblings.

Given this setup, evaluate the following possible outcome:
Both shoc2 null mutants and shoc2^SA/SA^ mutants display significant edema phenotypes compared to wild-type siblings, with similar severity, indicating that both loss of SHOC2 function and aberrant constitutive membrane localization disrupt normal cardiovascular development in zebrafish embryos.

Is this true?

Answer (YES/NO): YES